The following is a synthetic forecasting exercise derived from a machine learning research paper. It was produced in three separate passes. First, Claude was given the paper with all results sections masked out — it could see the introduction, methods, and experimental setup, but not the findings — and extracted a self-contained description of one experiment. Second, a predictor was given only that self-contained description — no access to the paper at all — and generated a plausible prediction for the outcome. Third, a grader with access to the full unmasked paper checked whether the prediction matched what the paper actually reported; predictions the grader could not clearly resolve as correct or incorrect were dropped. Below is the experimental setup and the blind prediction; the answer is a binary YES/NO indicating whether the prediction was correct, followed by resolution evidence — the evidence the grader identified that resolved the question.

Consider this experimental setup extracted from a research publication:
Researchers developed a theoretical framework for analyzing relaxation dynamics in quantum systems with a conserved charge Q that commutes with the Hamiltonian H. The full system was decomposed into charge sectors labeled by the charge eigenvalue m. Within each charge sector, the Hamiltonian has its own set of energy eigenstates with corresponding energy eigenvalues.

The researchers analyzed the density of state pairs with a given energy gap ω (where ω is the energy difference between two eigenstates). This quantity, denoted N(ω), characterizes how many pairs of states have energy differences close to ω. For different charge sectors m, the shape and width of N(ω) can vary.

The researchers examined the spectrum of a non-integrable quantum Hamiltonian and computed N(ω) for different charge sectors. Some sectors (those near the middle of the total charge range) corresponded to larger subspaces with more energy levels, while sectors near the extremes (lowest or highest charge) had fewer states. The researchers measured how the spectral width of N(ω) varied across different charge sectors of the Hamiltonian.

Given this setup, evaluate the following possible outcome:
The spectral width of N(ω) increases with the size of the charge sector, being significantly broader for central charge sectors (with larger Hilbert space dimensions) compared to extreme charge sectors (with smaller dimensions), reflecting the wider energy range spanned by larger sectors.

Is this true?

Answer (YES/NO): YES